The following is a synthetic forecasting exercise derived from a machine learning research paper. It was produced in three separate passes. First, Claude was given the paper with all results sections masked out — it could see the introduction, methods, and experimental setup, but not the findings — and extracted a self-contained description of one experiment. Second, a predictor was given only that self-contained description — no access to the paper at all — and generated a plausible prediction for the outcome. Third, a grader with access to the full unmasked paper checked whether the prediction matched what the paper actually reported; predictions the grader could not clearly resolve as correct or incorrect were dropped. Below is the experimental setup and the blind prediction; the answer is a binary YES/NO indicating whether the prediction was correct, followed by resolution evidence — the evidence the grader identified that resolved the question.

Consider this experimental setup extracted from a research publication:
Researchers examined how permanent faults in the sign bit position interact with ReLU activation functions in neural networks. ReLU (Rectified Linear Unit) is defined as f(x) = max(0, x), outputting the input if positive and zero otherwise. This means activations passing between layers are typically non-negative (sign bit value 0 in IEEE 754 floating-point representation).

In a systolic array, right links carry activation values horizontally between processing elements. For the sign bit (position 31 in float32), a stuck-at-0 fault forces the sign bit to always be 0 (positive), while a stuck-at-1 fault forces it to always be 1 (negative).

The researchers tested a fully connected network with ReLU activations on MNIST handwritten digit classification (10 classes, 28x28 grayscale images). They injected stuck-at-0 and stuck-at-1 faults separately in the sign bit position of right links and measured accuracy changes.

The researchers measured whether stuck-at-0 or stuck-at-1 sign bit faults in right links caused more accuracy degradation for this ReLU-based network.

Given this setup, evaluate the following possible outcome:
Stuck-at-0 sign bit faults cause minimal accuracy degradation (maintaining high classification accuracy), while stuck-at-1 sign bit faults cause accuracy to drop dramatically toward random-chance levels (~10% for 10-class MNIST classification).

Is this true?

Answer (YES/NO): NO